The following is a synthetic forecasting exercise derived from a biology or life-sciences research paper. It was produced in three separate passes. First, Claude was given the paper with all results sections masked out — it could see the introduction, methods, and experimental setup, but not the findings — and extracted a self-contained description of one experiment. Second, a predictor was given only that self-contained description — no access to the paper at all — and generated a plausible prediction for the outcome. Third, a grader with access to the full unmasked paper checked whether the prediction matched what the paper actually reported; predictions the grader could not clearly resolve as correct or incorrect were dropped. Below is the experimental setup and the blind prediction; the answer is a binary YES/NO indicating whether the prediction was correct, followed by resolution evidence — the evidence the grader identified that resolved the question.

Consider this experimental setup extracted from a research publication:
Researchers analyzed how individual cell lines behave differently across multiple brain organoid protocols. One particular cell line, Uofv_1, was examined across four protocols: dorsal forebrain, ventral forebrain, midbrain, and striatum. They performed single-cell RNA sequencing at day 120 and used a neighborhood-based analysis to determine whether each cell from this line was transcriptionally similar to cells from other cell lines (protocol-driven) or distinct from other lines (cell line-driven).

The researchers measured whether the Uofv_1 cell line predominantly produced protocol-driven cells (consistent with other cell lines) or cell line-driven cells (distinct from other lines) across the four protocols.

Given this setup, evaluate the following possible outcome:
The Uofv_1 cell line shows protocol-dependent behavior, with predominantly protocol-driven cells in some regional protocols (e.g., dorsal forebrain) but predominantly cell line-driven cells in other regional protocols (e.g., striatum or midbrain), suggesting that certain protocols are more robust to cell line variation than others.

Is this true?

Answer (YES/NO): NO